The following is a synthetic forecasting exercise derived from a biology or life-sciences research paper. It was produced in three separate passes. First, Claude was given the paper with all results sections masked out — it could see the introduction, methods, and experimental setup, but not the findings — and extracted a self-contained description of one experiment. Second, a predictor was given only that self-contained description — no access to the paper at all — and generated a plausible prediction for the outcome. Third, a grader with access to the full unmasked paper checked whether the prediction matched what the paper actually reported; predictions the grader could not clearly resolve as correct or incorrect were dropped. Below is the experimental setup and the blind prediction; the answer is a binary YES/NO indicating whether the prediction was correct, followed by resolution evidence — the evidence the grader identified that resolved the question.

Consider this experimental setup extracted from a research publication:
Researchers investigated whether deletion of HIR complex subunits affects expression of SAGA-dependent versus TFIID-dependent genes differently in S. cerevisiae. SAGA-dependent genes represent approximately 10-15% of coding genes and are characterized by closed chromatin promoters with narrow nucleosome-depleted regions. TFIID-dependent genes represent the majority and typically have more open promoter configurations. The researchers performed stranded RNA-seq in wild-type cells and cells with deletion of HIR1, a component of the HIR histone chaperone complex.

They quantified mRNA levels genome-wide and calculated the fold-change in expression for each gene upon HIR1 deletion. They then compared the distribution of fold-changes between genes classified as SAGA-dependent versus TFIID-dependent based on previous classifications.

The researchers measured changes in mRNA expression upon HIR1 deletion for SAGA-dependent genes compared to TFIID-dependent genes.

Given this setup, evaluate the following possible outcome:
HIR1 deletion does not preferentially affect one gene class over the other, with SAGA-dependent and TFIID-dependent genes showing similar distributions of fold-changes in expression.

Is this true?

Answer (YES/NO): NO